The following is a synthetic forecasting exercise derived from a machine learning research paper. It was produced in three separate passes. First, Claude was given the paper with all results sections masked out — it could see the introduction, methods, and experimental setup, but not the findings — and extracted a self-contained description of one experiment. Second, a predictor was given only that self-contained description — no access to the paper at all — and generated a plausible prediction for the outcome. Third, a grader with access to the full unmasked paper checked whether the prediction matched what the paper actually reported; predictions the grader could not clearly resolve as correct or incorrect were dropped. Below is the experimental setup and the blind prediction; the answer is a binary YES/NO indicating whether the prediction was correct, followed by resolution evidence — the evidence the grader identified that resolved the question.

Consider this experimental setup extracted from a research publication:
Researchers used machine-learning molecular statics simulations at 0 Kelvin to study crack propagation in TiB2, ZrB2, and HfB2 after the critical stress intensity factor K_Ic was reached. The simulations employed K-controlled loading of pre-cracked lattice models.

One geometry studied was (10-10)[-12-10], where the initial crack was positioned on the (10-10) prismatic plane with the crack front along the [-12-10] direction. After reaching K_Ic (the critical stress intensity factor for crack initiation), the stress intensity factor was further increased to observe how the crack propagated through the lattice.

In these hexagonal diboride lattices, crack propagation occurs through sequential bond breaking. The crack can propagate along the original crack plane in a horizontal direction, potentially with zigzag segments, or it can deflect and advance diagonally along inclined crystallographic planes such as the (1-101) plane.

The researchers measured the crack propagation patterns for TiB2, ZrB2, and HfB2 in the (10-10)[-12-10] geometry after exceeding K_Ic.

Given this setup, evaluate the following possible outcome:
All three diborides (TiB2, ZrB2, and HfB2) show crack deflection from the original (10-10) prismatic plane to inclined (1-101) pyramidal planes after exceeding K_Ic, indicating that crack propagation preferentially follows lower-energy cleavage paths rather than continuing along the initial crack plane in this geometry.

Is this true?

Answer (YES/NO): NO